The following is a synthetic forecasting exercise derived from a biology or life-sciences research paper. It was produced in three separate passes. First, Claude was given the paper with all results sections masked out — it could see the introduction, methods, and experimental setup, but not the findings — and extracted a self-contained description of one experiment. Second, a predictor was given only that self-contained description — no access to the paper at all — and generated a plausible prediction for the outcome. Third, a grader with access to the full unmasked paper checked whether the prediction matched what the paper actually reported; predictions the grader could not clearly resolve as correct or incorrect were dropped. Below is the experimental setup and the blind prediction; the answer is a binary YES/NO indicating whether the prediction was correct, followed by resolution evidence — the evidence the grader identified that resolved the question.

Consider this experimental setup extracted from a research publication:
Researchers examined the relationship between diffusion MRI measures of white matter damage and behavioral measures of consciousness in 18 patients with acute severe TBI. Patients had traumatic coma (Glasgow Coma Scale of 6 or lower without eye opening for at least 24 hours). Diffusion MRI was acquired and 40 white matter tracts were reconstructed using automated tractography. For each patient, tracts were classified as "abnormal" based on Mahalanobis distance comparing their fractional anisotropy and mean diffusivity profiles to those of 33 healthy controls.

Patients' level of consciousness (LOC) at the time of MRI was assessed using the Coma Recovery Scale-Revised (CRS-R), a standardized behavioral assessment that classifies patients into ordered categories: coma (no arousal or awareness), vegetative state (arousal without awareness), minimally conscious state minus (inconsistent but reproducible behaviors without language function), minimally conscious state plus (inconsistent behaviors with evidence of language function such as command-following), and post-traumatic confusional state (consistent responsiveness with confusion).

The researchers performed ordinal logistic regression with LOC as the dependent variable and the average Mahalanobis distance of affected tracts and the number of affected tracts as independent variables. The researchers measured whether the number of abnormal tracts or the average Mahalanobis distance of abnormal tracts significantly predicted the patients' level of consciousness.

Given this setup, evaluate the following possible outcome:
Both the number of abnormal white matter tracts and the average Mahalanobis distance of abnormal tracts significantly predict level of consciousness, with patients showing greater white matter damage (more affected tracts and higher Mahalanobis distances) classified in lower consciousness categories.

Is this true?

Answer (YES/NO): NO